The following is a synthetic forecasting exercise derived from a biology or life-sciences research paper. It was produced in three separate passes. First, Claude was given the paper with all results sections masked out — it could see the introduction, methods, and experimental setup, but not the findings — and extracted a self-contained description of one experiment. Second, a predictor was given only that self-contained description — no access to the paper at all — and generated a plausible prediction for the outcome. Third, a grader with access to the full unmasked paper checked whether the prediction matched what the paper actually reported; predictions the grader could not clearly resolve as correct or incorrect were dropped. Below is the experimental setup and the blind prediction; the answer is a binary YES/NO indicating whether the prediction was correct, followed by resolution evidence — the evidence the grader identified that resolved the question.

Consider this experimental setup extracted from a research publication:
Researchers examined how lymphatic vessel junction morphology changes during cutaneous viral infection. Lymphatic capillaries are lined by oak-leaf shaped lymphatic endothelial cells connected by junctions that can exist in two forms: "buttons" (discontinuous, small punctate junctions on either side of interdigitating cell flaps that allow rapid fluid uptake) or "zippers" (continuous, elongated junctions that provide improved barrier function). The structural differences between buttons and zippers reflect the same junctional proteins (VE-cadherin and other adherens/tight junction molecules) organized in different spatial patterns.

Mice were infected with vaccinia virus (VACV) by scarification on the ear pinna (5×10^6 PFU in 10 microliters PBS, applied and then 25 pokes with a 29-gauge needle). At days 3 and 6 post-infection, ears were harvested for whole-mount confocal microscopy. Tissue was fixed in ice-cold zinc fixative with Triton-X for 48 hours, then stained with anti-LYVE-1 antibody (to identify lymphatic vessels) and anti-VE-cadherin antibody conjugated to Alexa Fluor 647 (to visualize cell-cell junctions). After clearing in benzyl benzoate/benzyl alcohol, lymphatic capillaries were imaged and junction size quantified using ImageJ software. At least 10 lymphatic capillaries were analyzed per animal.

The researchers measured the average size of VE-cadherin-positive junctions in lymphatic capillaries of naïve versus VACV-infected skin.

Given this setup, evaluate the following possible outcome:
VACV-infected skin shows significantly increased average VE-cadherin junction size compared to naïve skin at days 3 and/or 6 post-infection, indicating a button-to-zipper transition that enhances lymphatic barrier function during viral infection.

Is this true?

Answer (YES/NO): YES